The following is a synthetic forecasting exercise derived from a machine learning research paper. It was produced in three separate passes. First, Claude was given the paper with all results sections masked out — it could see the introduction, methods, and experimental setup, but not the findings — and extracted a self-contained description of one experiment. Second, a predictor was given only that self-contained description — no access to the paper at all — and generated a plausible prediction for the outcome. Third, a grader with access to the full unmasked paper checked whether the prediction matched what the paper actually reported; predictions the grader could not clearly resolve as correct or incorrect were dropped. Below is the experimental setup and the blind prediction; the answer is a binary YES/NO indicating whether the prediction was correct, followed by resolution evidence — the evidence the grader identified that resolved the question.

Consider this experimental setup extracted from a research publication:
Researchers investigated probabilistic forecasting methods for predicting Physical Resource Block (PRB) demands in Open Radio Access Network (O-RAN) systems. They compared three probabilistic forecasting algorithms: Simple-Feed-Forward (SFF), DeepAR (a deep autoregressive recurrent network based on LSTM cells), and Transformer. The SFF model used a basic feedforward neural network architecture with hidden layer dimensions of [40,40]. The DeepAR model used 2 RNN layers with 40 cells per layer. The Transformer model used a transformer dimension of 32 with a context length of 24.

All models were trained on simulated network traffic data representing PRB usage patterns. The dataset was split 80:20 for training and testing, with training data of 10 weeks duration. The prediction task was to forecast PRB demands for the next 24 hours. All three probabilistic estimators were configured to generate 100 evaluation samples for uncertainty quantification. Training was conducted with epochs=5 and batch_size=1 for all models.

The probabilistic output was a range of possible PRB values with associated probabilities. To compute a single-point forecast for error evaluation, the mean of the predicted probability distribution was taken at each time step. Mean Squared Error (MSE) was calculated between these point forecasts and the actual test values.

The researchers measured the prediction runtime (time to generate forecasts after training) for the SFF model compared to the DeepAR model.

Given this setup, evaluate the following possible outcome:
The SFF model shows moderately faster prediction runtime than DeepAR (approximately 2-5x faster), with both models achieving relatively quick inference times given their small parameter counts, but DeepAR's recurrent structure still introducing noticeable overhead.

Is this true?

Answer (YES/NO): NO